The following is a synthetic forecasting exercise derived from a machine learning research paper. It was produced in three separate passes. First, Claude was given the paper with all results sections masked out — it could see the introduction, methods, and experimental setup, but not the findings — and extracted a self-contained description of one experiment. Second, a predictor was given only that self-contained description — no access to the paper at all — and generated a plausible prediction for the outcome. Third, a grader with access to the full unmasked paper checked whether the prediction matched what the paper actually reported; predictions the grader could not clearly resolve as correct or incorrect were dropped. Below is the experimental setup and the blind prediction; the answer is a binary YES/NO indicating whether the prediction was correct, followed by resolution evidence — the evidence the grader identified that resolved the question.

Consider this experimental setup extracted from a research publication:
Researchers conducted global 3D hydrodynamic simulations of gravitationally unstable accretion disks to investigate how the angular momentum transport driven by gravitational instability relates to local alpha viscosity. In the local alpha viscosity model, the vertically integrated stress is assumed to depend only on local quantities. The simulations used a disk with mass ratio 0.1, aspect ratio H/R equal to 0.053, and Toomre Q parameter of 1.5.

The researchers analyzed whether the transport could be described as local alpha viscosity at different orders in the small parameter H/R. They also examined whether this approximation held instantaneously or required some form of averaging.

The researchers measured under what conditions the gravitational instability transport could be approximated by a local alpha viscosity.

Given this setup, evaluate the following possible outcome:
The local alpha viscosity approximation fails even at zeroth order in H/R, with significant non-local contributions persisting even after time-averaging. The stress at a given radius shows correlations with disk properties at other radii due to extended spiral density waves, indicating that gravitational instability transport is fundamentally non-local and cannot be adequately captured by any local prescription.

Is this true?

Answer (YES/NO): NO